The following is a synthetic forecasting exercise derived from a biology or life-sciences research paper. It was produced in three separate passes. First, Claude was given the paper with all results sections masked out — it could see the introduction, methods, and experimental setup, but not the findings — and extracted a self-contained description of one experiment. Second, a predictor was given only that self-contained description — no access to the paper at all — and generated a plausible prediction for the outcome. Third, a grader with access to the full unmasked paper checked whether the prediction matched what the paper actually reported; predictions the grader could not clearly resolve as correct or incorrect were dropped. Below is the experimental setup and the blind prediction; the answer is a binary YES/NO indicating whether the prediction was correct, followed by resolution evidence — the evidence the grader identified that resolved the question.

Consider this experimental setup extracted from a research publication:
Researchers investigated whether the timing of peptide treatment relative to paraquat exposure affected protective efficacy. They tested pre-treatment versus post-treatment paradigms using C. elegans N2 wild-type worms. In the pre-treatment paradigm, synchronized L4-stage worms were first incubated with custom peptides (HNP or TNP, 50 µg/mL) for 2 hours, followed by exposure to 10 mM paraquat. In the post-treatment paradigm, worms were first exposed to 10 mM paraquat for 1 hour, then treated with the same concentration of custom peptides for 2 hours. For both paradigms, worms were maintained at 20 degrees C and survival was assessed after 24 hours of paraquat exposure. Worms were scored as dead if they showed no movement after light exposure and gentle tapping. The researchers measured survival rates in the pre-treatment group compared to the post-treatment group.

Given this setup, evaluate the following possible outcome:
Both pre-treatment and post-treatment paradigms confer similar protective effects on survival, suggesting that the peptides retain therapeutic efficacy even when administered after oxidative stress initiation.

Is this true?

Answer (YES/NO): NO